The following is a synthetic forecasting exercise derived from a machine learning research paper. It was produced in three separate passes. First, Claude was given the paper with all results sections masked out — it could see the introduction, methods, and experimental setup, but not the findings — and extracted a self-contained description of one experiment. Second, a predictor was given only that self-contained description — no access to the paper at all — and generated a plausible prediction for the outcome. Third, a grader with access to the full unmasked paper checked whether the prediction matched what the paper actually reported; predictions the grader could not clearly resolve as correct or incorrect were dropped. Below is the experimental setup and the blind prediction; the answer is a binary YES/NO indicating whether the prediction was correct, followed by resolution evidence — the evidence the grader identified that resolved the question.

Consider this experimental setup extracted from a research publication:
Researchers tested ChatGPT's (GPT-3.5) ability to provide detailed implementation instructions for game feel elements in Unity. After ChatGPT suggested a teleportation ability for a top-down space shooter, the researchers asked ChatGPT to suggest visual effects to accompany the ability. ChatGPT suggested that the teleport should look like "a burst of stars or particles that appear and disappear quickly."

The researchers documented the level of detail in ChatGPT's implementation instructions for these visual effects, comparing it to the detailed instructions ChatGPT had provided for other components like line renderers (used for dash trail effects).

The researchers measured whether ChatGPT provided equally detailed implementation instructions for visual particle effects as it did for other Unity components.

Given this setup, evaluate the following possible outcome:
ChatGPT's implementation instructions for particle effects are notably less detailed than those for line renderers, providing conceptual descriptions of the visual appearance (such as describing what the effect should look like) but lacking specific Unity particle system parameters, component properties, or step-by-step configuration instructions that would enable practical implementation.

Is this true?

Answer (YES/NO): YES